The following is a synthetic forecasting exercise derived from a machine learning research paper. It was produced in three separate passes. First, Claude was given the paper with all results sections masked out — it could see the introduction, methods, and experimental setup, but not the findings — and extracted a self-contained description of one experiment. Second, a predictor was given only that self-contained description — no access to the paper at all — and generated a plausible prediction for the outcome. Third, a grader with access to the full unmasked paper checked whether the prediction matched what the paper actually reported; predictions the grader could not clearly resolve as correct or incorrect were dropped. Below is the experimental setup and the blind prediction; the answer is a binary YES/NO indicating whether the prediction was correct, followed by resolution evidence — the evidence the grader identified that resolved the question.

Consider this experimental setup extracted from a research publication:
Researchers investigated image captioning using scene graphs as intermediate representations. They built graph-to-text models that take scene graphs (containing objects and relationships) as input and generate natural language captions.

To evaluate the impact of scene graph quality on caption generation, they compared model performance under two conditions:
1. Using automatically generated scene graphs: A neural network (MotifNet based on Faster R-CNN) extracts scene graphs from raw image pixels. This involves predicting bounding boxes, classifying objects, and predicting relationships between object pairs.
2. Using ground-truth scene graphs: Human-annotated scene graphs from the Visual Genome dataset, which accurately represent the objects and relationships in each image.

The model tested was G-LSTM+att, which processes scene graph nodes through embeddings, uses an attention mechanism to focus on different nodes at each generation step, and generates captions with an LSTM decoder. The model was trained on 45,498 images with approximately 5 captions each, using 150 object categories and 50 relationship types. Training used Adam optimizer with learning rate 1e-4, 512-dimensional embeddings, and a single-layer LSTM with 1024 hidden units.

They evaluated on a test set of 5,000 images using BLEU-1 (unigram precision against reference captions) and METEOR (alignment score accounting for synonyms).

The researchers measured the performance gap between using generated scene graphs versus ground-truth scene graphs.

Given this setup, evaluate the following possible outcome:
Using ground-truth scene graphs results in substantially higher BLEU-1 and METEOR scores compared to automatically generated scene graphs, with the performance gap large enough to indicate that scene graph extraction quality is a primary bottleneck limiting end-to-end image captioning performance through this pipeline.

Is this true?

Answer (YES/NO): NO